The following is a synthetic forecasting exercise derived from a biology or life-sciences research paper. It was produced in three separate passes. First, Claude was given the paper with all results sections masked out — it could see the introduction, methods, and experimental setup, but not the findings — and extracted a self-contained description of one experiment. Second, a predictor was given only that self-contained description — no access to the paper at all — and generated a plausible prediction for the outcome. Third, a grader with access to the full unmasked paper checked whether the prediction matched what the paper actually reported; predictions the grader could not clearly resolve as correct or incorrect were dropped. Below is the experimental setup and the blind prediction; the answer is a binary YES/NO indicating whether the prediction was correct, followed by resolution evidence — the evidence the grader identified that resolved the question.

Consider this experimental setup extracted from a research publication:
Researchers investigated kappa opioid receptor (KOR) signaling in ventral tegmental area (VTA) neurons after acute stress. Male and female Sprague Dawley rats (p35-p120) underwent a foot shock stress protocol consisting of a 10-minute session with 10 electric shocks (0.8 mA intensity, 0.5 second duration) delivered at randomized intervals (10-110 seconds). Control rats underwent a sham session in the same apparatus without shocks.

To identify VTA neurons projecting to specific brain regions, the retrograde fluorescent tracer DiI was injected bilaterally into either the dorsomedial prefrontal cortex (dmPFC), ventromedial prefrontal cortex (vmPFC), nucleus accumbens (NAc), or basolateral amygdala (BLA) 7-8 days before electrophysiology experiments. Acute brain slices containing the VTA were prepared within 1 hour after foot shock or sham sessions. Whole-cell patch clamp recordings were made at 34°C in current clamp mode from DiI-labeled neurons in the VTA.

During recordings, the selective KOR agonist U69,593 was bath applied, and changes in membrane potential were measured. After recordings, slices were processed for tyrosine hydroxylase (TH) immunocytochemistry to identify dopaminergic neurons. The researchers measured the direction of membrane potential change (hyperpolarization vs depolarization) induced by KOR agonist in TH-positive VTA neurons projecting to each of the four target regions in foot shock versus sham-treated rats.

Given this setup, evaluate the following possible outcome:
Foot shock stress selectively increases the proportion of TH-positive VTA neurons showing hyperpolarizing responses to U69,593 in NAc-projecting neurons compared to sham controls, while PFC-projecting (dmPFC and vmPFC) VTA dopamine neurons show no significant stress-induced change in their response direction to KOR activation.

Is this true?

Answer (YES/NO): NO